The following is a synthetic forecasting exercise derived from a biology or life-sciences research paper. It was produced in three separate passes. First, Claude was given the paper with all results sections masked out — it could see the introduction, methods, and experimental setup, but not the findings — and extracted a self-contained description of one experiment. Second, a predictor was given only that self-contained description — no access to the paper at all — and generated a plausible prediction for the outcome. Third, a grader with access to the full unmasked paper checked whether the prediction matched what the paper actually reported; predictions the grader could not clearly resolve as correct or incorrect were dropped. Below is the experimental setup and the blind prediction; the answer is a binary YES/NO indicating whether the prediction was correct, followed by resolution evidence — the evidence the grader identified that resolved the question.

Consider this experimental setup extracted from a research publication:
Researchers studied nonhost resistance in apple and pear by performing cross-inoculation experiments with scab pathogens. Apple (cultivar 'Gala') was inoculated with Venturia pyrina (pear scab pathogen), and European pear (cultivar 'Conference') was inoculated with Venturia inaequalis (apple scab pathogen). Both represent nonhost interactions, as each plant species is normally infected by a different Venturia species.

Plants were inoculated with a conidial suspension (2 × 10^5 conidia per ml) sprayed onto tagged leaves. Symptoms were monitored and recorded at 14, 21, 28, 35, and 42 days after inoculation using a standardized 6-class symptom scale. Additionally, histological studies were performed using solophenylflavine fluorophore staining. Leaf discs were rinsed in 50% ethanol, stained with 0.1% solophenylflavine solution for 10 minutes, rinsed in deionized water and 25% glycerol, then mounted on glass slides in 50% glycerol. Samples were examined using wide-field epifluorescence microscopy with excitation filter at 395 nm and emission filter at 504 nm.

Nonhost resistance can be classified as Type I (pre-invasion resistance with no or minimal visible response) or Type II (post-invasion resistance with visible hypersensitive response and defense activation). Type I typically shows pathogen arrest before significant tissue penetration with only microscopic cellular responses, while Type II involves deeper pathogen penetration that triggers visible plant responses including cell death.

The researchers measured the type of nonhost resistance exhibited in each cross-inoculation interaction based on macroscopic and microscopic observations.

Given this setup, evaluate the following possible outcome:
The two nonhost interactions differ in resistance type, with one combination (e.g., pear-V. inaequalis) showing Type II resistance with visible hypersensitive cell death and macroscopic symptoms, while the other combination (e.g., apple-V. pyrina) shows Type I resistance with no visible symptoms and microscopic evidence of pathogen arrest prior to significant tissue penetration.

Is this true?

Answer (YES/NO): YES